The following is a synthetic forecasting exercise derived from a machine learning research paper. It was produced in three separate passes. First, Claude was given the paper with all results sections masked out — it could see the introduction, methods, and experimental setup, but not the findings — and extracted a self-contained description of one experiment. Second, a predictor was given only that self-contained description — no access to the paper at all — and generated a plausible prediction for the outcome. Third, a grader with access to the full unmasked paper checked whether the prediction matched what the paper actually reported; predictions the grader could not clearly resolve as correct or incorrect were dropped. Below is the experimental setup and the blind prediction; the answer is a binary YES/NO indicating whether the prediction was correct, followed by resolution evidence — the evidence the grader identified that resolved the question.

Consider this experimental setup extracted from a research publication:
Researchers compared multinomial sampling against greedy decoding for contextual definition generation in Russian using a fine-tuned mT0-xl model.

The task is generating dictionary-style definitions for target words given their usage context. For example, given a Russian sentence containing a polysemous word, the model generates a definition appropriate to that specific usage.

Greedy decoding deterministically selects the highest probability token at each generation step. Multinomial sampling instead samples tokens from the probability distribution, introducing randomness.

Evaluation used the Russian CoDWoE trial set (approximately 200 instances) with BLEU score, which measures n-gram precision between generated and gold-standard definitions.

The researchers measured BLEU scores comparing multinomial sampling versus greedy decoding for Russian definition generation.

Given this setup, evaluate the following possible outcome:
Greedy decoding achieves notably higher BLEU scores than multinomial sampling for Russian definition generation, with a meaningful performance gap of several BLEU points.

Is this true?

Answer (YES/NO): NO